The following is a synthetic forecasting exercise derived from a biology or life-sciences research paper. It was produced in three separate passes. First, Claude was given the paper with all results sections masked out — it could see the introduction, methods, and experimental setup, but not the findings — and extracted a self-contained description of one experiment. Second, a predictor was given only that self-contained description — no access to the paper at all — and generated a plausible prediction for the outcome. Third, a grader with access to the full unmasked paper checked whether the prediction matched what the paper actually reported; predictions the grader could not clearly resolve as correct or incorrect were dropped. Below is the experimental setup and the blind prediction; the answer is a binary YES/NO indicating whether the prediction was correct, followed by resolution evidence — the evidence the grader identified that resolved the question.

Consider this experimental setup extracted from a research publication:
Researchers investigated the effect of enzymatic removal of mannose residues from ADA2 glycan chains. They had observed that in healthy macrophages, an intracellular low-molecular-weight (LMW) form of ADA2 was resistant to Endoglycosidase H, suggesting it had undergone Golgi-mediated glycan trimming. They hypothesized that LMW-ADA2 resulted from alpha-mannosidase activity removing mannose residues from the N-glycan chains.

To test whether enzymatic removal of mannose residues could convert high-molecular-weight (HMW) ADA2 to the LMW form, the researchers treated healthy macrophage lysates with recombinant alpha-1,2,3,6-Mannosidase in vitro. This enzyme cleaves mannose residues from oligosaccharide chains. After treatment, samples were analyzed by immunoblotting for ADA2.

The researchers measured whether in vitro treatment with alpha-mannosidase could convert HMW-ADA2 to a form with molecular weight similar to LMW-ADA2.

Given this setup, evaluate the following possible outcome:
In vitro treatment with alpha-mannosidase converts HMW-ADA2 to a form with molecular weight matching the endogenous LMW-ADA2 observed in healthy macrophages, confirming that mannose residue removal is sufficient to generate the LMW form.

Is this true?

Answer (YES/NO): NO